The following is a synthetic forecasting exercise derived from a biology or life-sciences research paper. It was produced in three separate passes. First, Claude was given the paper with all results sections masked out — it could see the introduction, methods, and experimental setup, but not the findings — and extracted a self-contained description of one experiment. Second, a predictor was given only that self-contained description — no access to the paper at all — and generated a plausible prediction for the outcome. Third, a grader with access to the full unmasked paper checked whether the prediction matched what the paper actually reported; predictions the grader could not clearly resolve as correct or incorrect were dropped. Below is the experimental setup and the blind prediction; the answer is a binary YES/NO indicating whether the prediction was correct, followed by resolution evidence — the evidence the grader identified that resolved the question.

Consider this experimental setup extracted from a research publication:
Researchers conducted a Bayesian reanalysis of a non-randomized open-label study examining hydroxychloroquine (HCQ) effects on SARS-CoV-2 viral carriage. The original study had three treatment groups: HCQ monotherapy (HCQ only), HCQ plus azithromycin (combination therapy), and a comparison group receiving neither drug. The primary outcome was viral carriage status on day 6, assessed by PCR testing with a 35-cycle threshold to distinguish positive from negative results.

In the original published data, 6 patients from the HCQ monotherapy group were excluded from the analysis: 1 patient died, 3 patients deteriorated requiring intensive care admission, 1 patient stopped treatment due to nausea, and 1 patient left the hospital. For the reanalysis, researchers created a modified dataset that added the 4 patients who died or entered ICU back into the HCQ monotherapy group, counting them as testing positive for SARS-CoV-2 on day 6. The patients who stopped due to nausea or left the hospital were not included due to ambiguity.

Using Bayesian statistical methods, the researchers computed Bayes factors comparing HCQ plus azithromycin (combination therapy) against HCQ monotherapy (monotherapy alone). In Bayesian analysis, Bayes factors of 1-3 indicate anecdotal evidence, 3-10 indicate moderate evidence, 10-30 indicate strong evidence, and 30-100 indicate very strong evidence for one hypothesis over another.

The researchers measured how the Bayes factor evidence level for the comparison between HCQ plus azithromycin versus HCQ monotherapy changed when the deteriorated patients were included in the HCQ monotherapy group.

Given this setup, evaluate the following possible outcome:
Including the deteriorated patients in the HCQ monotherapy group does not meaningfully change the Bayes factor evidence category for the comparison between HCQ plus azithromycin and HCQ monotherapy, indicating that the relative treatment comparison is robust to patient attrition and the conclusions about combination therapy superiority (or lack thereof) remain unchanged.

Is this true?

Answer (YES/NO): NO